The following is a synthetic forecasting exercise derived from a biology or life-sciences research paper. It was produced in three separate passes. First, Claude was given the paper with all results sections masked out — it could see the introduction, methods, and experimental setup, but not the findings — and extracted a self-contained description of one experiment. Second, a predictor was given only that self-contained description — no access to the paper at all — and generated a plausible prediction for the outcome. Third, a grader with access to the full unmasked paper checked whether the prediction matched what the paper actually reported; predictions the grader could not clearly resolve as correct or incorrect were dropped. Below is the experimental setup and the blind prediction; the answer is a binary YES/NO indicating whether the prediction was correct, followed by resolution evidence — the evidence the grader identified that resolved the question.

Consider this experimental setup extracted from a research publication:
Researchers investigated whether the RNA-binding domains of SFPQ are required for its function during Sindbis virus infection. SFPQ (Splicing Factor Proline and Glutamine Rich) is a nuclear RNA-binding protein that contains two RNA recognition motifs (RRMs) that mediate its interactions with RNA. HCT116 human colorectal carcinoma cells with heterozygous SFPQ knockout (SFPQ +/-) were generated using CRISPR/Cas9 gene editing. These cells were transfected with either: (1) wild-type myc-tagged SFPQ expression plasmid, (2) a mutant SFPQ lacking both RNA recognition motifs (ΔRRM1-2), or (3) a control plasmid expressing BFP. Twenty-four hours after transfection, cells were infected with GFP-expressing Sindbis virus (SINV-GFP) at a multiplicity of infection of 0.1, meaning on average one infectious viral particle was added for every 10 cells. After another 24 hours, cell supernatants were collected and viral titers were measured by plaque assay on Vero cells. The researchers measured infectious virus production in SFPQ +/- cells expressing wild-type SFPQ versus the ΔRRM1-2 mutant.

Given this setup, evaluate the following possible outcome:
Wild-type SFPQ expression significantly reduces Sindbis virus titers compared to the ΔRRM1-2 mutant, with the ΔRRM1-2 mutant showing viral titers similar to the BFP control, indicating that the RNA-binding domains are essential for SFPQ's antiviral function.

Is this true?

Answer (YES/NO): NO